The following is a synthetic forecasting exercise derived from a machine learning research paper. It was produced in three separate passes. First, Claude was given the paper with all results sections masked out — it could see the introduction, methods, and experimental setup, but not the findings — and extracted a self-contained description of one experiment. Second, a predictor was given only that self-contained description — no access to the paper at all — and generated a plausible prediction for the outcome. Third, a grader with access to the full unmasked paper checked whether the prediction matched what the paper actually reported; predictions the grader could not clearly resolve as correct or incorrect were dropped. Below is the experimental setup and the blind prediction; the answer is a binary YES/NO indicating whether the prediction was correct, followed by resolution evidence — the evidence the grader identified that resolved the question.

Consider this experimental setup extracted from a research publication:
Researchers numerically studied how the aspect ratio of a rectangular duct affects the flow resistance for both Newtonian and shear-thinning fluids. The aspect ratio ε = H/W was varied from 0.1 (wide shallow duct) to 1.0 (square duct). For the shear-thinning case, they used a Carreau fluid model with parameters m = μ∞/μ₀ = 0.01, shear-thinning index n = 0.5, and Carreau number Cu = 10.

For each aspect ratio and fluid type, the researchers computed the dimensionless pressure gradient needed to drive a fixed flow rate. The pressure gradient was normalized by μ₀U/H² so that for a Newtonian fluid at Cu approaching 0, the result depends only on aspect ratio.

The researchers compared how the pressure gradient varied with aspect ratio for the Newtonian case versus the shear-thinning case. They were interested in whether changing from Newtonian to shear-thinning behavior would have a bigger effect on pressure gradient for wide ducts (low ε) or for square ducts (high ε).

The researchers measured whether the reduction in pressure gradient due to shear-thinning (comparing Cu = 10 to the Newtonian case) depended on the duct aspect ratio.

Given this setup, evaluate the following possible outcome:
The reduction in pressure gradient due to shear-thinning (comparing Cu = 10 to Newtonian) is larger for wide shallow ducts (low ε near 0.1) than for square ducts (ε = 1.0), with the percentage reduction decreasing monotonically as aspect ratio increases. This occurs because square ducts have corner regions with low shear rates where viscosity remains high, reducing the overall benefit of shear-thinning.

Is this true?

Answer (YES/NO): NO